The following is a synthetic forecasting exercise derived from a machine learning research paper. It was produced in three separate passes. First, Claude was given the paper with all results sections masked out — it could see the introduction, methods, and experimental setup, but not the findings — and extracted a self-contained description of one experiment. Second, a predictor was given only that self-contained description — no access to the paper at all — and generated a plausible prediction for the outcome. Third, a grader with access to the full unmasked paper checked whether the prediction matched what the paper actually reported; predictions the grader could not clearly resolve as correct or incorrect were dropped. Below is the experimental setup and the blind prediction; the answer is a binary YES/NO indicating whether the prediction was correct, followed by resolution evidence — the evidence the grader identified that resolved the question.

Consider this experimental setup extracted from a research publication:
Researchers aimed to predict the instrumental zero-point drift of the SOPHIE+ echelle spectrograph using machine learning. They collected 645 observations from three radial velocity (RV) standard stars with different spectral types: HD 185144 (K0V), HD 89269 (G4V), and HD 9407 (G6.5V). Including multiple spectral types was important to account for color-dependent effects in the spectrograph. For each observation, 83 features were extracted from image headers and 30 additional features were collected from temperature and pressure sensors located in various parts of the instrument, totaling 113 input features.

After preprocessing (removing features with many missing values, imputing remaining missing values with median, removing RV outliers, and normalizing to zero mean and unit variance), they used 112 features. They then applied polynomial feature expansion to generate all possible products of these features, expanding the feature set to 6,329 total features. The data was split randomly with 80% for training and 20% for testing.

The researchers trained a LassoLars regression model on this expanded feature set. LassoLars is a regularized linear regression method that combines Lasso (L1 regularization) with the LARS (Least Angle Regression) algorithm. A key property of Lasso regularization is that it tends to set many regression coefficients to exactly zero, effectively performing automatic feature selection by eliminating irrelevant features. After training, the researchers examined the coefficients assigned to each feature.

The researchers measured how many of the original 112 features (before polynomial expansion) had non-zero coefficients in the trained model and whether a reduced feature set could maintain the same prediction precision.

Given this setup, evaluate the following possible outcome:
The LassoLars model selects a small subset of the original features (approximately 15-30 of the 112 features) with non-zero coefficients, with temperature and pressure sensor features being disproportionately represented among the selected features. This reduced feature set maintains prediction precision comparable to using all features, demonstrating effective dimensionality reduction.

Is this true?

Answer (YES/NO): NO